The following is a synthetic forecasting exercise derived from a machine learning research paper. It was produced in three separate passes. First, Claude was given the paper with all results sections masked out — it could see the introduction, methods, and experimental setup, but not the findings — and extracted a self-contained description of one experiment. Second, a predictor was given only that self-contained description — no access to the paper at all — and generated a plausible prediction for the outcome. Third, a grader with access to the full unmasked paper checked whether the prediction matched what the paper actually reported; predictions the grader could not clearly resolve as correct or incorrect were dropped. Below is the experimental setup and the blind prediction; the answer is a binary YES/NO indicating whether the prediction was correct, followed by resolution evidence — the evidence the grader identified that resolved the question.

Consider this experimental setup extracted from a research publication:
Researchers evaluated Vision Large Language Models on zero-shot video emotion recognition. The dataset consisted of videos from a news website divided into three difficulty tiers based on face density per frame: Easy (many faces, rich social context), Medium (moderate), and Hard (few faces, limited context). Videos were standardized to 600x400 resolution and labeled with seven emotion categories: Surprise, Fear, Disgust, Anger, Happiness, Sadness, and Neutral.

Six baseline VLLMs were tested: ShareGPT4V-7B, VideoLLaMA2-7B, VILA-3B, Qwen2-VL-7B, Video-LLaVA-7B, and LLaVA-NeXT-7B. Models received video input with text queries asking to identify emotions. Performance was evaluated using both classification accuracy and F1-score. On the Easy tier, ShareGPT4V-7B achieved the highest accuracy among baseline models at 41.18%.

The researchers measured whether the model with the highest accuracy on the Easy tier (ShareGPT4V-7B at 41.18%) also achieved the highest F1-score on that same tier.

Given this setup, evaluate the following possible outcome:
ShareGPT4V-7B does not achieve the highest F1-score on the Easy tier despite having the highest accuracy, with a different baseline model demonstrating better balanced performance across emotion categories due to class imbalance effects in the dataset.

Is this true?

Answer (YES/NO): YES